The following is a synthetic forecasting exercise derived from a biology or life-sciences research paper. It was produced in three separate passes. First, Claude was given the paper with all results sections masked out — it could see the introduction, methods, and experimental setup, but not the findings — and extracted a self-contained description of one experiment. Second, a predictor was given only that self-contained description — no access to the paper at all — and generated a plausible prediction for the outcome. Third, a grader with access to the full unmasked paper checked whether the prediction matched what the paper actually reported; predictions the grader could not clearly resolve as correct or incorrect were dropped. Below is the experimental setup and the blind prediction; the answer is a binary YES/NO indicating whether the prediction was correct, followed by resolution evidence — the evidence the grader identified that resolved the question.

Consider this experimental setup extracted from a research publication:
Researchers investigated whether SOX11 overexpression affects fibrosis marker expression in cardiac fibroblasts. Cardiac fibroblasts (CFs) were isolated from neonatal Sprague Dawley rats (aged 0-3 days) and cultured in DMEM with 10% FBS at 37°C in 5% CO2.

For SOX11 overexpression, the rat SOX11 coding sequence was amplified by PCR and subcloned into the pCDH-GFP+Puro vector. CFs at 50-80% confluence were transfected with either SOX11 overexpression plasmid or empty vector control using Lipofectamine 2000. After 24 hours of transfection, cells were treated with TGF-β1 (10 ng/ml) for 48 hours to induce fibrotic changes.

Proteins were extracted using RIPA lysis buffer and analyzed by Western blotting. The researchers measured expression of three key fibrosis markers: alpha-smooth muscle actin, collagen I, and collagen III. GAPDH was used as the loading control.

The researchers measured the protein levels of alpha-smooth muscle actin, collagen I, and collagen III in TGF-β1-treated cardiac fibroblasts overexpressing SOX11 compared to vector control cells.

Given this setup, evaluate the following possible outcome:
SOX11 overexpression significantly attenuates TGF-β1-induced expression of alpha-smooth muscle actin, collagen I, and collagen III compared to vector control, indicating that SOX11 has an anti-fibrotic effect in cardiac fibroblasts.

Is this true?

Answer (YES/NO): NO